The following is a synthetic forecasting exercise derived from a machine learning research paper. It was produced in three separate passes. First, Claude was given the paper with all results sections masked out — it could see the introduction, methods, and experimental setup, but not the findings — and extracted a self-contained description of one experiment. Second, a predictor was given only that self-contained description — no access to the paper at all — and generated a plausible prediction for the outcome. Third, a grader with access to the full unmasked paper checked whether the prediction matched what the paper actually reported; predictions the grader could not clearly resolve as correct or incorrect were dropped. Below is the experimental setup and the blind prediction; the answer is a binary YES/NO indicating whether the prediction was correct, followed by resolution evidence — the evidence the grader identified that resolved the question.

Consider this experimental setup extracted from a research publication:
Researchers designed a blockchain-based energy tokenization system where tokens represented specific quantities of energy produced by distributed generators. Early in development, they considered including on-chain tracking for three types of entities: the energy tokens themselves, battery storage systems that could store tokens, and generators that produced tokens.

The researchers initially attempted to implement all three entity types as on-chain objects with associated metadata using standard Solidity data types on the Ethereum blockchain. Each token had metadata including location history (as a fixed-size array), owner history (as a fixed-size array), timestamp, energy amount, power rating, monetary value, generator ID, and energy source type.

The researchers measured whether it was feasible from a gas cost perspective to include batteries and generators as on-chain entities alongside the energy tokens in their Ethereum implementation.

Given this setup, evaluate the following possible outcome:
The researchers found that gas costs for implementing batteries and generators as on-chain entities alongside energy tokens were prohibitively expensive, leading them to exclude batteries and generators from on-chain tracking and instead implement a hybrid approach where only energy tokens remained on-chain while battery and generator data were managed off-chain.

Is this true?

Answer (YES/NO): NO